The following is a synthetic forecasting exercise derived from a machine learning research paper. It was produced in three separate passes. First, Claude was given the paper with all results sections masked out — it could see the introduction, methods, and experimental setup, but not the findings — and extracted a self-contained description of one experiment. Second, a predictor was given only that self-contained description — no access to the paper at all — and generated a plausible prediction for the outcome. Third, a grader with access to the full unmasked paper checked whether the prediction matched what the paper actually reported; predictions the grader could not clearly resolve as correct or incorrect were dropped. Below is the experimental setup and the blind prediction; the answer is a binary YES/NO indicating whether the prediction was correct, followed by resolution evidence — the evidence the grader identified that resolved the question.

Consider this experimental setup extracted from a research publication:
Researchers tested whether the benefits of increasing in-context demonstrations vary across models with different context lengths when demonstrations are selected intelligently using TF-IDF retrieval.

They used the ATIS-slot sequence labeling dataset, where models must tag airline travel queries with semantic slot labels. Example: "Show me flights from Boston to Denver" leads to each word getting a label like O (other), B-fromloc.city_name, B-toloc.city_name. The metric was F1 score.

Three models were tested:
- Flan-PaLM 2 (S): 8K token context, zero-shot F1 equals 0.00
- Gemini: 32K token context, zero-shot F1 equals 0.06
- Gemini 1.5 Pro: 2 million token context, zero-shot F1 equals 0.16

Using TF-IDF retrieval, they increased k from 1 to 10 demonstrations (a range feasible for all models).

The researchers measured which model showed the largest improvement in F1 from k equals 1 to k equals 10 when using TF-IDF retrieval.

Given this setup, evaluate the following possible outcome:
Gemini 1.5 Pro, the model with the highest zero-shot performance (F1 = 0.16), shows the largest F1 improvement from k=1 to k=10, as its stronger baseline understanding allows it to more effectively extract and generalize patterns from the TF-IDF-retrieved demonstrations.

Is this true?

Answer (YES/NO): NO